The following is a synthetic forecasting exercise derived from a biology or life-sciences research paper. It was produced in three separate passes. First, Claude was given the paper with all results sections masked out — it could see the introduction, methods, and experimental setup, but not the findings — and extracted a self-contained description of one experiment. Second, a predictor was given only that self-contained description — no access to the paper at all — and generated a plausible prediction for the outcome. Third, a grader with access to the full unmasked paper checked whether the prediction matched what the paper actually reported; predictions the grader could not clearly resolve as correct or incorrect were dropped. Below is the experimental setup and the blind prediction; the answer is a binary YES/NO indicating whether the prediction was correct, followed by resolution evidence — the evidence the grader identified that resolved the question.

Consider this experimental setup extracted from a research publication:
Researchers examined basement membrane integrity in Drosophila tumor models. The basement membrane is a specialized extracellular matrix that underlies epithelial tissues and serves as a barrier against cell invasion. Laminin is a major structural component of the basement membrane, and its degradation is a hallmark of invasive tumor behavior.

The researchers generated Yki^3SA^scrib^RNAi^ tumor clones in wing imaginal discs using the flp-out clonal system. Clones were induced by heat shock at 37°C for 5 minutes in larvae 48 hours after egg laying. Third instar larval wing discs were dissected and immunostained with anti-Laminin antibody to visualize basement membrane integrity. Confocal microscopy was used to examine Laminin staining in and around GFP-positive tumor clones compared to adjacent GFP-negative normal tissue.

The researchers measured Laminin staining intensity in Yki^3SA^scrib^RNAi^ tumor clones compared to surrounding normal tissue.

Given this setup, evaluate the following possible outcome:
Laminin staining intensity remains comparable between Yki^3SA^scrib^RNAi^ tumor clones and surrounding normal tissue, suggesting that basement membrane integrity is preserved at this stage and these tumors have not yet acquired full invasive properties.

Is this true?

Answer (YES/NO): NO